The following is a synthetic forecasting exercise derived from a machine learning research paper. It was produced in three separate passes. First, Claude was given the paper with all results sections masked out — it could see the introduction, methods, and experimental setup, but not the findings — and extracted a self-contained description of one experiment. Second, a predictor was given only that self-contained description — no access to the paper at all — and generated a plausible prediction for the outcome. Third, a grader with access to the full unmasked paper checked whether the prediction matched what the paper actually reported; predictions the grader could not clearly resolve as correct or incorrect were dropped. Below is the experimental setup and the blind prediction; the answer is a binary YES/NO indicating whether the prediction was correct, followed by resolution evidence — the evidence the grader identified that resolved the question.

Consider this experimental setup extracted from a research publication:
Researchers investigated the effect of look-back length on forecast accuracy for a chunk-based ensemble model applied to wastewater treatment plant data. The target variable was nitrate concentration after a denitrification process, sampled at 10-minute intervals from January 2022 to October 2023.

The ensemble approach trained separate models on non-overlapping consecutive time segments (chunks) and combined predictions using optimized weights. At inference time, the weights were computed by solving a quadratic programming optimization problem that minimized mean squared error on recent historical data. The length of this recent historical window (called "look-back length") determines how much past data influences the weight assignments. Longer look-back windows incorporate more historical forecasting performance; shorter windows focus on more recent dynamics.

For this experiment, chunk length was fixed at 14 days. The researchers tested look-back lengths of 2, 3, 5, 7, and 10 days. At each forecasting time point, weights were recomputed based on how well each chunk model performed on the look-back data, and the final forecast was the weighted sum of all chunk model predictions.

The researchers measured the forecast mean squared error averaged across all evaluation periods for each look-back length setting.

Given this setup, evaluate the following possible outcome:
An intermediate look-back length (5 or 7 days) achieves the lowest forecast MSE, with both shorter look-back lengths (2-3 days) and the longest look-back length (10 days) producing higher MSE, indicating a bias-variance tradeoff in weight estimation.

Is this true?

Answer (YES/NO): NO